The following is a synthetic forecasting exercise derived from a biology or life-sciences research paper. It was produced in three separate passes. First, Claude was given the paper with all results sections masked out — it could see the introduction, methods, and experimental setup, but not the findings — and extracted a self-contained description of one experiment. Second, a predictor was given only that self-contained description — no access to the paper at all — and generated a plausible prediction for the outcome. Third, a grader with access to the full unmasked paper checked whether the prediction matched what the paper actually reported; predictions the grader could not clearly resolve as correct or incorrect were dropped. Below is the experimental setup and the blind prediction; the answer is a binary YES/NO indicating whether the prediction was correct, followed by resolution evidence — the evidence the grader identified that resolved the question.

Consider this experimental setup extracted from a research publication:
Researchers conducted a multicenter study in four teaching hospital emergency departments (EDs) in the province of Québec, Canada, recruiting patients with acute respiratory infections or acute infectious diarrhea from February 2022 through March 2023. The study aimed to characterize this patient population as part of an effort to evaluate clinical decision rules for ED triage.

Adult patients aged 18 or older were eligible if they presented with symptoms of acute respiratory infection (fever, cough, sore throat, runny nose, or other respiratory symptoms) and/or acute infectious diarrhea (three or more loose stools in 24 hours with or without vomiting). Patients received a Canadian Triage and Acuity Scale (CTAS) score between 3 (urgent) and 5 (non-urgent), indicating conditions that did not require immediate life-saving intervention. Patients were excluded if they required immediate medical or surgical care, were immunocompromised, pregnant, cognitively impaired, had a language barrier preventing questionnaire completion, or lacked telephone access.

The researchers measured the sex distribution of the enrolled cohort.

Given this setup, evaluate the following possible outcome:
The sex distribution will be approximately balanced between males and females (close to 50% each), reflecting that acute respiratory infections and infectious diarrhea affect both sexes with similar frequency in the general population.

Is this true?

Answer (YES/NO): NO